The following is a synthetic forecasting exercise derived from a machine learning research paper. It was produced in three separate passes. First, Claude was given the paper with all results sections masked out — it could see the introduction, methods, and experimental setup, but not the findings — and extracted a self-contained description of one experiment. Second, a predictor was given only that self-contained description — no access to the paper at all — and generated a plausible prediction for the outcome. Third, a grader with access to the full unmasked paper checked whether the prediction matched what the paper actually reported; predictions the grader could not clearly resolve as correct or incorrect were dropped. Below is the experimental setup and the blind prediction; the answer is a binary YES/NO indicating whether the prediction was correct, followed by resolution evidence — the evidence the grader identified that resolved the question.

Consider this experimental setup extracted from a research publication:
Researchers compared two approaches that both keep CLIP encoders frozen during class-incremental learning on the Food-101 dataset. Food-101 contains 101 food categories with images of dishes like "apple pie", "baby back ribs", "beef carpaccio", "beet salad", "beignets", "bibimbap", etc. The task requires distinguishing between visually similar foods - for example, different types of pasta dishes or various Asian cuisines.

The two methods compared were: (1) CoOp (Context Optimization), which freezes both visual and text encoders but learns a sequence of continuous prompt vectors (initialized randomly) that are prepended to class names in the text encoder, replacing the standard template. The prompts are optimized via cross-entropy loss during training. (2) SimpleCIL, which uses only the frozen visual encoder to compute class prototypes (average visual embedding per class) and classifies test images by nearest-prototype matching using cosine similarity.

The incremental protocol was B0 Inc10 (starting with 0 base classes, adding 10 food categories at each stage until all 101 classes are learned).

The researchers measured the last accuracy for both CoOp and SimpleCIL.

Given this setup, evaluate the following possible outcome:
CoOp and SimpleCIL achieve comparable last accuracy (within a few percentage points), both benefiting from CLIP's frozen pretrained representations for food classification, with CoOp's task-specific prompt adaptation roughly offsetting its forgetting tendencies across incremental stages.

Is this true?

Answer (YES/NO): NO